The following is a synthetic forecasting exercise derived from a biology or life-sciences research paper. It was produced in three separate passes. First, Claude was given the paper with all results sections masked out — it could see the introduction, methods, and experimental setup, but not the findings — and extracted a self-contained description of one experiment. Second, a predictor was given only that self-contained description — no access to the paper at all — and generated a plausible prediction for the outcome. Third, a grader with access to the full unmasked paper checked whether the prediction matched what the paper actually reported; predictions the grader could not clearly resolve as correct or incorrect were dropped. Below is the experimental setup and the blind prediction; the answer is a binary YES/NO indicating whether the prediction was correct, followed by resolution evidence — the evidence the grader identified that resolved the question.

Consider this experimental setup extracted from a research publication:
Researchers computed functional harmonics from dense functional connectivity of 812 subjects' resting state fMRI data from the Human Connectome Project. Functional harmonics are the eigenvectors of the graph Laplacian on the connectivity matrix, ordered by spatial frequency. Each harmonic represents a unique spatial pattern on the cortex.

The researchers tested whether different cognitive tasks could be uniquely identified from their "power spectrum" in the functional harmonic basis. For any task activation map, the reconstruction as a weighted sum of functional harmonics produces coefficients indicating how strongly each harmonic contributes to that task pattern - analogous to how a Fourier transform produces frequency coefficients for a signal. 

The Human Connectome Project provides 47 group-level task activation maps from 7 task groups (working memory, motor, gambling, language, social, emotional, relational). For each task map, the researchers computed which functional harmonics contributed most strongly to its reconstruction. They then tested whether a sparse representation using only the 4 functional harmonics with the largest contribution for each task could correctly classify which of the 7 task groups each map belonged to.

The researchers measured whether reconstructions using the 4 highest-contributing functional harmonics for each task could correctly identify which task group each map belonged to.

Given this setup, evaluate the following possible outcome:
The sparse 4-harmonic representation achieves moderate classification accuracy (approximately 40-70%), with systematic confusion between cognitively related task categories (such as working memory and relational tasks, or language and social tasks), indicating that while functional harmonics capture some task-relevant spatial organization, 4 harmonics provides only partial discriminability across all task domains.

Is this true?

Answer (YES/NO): NO